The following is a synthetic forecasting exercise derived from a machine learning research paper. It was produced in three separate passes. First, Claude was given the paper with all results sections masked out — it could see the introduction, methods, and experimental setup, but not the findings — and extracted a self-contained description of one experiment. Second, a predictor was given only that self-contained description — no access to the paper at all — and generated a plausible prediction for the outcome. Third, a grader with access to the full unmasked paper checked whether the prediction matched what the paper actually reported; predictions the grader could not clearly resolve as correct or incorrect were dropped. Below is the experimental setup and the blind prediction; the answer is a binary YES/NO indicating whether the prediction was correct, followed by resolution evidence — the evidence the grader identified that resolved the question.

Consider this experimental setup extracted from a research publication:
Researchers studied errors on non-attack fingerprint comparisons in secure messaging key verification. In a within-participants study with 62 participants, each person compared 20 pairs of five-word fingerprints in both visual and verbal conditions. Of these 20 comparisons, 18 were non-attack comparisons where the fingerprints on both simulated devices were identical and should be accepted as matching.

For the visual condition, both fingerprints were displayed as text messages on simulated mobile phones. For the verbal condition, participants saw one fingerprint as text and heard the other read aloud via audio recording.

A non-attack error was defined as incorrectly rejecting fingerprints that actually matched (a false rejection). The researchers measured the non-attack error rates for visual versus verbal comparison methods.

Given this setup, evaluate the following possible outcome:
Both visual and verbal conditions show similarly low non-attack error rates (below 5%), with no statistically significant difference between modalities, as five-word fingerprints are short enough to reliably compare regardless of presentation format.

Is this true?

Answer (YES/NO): NO